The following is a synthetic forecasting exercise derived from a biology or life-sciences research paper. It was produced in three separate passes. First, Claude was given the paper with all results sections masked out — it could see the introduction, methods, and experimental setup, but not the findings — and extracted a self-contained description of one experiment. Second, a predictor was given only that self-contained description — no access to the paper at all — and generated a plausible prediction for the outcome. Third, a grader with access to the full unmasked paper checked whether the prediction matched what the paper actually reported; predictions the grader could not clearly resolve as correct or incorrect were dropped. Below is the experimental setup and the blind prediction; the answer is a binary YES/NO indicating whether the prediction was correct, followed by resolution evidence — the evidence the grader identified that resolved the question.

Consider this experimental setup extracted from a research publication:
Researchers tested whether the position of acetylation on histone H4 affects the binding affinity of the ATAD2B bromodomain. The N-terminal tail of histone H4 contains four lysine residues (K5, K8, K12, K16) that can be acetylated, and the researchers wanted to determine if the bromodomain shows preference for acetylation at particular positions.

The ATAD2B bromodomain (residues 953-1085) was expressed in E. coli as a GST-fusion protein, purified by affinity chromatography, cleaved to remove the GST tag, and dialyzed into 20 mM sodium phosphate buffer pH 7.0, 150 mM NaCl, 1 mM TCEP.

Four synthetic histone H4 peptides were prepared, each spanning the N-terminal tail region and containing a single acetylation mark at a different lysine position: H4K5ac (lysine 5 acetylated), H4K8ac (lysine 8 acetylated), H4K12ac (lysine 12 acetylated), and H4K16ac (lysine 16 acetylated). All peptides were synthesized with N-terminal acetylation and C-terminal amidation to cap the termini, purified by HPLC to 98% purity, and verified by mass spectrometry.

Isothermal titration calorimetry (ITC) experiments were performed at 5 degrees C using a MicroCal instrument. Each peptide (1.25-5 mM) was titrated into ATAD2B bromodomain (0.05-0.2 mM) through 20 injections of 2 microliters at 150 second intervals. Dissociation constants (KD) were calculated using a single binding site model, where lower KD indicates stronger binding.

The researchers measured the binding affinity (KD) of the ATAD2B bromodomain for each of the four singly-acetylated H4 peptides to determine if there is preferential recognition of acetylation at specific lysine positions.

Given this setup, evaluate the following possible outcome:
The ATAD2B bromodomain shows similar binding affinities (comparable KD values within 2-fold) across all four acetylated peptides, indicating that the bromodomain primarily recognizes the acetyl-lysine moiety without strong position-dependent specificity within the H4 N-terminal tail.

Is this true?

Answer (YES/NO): NO